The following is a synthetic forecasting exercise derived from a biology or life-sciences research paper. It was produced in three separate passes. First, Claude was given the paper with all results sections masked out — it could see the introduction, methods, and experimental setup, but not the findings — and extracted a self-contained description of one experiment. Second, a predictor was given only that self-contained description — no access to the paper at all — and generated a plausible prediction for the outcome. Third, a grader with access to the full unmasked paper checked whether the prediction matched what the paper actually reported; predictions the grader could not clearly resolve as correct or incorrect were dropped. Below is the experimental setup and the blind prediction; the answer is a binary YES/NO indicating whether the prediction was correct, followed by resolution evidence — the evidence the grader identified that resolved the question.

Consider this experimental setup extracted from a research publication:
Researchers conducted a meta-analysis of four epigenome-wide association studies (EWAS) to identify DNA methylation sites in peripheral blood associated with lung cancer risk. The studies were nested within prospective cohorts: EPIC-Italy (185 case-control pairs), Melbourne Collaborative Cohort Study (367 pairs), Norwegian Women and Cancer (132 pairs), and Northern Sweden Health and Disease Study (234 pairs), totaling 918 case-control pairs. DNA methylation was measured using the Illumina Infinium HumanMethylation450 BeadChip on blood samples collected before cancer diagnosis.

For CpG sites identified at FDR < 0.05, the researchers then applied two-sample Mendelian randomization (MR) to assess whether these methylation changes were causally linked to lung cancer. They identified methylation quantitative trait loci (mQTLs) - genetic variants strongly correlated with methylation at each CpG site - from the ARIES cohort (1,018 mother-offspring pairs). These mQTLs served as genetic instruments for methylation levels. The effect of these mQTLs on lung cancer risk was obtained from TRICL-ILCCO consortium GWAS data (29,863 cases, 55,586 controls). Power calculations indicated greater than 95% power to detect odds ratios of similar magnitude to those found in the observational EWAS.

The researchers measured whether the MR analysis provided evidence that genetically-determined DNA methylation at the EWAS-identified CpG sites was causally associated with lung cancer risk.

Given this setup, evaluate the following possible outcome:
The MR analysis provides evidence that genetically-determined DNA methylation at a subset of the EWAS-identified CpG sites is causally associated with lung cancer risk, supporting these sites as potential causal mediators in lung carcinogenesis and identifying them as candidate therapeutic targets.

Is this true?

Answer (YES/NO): NO